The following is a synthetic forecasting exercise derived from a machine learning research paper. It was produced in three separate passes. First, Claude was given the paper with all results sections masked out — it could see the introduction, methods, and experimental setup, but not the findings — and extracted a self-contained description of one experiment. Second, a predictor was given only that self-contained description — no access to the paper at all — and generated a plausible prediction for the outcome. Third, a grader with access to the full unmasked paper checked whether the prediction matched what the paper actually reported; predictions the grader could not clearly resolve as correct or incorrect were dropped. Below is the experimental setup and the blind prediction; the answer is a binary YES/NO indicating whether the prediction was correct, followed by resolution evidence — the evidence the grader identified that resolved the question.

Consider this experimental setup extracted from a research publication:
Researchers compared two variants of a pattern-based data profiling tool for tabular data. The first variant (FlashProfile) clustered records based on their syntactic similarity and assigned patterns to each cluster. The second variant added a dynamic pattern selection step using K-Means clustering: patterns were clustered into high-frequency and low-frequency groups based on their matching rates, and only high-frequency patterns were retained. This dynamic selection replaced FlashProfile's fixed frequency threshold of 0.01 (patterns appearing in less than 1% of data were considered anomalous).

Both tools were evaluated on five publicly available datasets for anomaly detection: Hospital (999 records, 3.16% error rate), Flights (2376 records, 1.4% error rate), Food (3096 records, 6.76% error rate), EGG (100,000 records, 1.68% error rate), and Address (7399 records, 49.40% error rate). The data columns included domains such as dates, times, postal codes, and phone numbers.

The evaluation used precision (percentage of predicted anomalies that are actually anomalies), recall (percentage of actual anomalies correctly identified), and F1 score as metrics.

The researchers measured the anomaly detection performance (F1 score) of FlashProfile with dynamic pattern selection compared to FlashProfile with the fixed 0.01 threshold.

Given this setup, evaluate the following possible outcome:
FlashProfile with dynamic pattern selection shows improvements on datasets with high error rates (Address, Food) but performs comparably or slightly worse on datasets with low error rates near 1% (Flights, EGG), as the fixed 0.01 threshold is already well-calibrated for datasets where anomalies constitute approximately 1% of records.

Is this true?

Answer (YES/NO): NO